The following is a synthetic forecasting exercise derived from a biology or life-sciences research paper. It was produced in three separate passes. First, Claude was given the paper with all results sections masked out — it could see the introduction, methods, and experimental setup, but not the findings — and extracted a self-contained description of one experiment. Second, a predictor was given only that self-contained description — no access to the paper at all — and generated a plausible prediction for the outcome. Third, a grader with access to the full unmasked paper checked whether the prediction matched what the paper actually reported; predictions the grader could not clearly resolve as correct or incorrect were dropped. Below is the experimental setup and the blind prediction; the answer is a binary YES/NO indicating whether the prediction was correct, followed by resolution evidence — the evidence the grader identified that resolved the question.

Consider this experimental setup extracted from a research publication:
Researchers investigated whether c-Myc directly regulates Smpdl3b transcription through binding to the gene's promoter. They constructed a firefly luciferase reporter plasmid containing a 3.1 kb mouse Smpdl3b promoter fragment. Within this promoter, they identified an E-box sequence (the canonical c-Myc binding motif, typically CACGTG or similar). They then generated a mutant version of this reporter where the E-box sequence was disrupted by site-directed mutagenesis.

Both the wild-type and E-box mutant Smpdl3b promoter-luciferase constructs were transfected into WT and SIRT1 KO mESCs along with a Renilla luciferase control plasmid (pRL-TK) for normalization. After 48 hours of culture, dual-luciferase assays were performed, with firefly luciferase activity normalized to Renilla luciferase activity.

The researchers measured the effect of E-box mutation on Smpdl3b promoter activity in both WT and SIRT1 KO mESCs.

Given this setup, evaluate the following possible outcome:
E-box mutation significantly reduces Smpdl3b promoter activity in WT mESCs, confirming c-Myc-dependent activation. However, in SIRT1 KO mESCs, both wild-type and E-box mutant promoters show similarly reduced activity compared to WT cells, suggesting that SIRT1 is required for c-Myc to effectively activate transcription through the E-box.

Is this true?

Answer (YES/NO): NO